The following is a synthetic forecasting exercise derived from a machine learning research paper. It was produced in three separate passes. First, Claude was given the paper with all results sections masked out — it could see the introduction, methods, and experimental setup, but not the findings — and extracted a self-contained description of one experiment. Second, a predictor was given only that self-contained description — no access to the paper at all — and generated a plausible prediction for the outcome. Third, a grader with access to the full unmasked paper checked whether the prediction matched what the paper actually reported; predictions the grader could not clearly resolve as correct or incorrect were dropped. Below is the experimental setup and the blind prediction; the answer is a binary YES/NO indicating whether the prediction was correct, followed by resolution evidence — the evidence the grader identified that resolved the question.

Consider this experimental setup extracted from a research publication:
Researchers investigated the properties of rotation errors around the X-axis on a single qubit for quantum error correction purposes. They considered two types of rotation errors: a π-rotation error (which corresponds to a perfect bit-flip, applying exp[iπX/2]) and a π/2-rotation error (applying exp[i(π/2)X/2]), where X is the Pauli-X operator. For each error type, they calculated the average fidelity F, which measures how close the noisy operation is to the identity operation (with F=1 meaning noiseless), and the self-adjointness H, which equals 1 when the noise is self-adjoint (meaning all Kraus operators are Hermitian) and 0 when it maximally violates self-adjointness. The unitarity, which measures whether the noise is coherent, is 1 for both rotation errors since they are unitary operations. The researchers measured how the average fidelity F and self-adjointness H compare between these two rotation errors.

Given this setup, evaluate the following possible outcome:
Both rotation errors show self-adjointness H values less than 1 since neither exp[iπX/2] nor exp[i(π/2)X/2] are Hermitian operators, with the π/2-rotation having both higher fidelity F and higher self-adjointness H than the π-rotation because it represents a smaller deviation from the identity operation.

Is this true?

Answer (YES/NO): NO